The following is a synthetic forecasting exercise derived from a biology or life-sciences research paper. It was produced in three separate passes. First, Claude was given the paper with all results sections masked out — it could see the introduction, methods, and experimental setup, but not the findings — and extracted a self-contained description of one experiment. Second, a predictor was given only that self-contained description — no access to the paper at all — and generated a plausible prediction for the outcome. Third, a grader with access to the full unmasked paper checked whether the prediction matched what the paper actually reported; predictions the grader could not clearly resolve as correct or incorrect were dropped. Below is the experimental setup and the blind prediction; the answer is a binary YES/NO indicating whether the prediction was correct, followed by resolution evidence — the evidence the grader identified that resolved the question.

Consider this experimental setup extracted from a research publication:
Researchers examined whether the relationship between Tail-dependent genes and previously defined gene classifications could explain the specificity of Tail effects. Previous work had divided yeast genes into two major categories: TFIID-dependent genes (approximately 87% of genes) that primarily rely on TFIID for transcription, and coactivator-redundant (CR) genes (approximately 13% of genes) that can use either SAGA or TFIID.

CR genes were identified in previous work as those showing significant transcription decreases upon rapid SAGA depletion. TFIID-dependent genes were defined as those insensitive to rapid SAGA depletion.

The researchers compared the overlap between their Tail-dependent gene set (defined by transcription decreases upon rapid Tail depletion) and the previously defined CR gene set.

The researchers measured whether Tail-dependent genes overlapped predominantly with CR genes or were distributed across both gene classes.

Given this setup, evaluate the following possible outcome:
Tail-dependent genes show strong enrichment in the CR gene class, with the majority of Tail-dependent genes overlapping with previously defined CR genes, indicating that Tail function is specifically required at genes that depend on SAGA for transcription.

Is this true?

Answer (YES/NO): YES